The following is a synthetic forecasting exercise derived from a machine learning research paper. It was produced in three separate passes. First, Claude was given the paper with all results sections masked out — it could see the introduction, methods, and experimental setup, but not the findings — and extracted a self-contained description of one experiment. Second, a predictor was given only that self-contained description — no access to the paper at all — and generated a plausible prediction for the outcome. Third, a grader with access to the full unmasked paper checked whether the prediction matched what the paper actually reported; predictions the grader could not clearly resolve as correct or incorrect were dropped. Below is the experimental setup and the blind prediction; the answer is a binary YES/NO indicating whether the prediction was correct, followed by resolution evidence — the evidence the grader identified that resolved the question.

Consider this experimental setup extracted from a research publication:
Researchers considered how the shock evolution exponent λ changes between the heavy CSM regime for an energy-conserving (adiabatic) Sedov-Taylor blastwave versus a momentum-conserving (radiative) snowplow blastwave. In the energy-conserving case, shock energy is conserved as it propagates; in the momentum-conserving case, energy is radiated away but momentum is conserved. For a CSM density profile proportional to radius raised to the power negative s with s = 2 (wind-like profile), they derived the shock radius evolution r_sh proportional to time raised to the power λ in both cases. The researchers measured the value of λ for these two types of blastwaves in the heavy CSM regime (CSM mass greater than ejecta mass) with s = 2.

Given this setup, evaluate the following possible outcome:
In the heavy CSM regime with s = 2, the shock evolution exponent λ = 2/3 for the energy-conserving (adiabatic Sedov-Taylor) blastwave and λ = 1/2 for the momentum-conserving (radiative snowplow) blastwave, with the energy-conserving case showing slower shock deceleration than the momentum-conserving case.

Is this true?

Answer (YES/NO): YES